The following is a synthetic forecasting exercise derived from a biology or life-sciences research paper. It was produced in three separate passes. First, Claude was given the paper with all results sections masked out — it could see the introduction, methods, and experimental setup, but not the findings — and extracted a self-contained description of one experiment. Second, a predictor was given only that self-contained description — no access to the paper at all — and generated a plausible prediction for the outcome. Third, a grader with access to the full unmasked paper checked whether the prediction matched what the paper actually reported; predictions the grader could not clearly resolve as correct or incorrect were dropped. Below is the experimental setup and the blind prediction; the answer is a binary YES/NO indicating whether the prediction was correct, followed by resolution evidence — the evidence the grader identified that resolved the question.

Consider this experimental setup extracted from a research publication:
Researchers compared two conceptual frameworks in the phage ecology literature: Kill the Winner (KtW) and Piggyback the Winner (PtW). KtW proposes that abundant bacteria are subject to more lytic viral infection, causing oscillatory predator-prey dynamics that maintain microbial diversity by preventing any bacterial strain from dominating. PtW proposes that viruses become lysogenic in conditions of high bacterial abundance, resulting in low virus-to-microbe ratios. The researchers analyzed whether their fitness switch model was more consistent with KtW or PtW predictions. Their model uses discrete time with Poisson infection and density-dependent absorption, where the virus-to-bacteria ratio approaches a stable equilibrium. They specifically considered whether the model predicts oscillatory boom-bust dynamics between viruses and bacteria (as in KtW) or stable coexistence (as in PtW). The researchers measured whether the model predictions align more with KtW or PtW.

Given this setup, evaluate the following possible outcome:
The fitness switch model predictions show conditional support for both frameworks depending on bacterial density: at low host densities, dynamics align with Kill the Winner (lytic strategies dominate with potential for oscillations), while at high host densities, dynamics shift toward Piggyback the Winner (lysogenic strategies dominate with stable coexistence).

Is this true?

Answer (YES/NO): NO